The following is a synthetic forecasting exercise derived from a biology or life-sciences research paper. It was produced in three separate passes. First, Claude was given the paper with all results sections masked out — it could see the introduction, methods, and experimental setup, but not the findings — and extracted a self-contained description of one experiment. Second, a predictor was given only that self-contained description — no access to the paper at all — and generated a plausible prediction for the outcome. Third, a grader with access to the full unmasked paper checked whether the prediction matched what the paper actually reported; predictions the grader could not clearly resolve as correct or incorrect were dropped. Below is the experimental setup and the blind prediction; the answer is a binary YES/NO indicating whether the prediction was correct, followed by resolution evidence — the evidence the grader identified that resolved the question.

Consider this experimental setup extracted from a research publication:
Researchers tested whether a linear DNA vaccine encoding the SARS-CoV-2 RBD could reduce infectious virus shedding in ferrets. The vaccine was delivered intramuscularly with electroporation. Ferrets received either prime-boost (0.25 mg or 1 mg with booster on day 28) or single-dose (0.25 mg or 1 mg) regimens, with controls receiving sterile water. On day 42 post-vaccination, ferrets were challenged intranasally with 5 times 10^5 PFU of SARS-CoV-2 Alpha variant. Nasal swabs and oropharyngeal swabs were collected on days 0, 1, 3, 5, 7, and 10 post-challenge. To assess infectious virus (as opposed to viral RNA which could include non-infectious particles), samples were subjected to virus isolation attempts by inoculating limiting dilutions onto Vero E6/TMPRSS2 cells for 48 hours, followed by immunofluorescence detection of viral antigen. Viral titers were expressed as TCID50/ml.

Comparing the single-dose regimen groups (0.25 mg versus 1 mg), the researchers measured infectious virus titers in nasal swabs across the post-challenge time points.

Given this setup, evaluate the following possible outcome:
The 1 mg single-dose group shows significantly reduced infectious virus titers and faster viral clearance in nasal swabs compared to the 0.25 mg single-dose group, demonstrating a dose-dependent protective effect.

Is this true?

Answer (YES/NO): NO